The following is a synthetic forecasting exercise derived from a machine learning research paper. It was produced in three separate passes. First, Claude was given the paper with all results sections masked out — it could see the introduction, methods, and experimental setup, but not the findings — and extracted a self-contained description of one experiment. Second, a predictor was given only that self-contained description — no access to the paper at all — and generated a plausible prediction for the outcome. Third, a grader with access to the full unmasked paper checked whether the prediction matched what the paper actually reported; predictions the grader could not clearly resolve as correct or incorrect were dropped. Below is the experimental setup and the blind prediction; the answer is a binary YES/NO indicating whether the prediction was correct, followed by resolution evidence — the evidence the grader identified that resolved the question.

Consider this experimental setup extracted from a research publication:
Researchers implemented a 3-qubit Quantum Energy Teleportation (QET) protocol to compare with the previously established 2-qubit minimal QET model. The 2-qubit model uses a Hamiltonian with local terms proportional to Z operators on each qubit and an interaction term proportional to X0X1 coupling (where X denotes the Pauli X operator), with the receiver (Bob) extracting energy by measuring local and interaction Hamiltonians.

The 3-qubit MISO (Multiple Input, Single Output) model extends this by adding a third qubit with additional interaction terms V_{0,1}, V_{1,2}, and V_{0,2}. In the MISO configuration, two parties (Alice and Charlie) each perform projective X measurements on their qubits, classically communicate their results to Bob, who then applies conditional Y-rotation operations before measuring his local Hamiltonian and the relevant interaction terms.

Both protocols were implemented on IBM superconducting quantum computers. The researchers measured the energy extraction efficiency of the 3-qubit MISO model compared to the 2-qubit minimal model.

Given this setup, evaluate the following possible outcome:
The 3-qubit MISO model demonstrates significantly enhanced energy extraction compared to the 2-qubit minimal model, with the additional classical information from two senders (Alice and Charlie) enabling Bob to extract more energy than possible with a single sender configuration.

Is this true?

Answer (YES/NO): NO